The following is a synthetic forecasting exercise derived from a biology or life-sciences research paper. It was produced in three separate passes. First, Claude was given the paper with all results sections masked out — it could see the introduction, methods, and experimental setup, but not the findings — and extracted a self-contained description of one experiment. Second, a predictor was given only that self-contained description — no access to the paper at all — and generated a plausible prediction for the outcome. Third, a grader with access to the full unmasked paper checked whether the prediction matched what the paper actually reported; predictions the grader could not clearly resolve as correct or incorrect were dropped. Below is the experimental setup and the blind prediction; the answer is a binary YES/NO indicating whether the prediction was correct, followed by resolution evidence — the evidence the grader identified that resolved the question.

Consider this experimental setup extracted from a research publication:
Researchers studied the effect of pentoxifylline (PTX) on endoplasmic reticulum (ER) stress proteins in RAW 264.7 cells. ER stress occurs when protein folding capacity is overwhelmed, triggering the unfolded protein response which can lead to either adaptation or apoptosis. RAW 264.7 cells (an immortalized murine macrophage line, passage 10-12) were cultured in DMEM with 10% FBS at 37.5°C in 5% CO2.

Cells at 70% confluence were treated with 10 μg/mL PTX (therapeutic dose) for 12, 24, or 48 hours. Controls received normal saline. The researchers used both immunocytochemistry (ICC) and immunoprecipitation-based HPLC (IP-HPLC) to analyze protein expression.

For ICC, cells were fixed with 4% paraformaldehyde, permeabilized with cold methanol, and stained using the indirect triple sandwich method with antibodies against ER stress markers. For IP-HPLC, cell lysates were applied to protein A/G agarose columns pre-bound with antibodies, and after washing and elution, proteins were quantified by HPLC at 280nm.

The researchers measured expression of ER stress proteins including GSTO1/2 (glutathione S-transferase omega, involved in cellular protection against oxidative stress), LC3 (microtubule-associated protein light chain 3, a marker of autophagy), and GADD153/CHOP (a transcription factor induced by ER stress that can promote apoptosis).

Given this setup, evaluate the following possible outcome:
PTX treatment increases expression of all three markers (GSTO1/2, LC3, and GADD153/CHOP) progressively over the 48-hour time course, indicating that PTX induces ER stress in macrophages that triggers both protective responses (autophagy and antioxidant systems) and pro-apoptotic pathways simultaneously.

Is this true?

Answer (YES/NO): NO